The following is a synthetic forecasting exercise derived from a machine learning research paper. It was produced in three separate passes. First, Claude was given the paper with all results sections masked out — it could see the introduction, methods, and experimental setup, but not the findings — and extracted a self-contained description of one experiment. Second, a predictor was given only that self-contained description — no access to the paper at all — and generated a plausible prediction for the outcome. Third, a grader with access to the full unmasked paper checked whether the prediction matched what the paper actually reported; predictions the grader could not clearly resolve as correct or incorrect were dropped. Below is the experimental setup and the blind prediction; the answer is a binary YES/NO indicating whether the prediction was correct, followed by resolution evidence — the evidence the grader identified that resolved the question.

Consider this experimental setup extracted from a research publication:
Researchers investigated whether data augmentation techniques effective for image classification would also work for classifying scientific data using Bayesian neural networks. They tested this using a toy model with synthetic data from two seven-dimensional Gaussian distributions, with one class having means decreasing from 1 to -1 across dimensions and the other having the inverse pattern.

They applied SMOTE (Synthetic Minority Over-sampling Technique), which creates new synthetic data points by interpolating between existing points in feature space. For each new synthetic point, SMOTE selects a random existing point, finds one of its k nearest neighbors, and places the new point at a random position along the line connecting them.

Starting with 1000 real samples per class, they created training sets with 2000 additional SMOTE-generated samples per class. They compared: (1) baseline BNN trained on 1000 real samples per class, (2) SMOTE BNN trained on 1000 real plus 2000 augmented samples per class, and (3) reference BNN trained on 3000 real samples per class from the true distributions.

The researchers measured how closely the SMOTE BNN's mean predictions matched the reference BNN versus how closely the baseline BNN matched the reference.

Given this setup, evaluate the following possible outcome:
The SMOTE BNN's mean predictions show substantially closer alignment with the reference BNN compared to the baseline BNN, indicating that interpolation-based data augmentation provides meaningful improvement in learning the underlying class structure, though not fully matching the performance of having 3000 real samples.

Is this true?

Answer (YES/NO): NO